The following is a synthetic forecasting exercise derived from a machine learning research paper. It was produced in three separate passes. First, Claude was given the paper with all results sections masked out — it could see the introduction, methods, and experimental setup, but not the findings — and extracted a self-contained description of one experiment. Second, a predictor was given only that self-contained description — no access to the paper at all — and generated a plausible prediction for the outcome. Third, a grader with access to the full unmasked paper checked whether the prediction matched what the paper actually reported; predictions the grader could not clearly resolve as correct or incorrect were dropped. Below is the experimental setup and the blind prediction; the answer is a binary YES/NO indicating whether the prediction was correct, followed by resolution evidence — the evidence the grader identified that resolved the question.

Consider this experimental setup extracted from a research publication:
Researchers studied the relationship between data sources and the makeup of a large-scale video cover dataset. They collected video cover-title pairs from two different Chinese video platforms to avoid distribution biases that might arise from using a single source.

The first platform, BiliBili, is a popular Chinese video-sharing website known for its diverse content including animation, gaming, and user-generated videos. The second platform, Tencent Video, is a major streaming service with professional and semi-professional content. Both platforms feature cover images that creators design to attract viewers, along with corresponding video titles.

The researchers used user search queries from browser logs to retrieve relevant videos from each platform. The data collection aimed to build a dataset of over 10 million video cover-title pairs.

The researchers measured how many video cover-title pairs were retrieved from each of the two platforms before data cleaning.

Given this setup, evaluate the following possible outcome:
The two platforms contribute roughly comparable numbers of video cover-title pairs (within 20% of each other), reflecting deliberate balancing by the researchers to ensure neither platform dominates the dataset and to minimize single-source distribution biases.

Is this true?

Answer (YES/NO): NO